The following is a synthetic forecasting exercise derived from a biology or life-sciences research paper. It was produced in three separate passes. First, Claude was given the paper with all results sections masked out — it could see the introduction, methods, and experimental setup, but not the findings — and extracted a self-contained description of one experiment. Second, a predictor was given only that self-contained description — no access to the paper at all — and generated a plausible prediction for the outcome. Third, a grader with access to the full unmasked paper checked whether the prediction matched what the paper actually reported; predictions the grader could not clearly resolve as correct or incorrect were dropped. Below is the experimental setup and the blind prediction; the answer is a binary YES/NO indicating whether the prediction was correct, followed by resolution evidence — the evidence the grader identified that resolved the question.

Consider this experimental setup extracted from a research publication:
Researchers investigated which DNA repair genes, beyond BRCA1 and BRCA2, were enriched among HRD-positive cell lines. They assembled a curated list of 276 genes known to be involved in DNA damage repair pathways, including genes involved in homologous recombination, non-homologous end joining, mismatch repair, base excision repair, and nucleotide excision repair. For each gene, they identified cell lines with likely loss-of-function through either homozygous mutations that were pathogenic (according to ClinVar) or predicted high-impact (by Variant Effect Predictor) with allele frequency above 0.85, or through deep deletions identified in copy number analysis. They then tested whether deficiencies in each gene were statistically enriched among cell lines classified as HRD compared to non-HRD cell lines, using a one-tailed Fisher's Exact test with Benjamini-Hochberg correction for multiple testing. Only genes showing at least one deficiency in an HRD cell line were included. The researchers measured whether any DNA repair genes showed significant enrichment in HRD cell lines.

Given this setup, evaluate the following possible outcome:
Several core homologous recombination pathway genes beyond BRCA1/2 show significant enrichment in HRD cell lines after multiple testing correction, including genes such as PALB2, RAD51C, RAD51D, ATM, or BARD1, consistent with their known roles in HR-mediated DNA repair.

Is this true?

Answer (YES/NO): NO